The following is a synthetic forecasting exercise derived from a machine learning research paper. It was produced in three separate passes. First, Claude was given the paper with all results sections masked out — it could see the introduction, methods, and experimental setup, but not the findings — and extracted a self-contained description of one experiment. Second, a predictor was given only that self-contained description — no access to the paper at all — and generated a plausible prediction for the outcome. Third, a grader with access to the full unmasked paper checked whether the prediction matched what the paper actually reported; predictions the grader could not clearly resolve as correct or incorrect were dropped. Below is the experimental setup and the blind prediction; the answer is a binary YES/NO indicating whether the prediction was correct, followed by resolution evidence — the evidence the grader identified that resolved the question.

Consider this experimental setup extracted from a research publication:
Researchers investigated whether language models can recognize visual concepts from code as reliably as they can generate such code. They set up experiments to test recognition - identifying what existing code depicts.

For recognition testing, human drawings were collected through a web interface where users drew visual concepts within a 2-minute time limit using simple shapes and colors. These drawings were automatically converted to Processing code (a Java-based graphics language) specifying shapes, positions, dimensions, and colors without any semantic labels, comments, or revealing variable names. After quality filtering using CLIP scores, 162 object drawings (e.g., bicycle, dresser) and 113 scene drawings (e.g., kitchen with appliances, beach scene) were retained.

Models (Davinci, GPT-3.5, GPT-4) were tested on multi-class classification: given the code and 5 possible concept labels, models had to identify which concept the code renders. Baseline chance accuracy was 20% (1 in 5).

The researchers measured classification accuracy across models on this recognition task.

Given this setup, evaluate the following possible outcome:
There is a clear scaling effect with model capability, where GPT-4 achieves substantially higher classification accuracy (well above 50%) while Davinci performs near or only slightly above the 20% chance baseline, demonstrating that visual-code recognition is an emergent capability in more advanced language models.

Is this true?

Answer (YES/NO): NO